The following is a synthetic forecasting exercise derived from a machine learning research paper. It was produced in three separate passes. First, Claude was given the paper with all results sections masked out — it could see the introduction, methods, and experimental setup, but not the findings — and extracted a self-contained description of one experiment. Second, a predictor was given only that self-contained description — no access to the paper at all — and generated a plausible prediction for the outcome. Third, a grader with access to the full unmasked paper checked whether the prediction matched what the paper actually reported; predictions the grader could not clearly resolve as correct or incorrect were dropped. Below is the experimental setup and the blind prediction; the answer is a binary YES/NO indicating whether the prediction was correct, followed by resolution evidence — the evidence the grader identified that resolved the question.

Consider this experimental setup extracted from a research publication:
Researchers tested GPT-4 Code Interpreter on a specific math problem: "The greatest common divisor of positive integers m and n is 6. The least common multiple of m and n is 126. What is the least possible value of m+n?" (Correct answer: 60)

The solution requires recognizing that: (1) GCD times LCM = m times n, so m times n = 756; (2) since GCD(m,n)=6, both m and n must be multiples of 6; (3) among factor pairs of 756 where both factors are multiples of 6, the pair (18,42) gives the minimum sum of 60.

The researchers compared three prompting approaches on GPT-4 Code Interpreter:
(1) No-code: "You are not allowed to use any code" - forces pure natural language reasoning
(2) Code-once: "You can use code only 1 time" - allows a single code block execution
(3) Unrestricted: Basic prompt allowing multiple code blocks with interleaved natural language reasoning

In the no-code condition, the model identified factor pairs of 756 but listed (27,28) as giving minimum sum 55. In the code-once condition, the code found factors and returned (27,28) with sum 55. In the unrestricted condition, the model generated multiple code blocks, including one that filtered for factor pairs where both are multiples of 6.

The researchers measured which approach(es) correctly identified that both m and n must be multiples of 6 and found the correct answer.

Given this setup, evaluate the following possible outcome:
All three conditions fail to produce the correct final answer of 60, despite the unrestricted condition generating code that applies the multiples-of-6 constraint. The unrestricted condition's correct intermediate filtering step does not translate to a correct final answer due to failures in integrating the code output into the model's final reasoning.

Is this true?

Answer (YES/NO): NO